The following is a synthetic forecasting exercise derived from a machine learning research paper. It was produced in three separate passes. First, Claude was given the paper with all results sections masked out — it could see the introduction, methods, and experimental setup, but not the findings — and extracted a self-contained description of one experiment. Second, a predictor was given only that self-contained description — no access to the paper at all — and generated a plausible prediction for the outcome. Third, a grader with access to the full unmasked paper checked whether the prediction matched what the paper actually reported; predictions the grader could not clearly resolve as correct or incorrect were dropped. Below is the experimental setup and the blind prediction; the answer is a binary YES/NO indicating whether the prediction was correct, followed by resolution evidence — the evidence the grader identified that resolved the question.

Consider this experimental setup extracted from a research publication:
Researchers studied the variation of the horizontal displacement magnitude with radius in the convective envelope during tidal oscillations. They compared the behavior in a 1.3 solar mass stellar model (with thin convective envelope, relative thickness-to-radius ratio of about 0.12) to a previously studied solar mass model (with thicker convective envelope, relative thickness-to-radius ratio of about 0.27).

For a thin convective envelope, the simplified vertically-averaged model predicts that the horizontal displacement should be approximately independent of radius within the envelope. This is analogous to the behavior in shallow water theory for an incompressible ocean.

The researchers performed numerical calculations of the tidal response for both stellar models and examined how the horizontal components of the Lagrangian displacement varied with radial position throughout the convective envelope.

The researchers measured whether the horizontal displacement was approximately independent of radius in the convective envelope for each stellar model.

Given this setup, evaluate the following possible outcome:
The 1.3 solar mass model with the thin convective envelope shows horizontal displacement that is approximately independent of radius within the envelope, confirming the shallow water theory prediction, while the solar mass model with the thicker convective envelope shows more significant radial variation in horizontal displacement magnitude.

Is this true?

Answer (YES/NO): YES